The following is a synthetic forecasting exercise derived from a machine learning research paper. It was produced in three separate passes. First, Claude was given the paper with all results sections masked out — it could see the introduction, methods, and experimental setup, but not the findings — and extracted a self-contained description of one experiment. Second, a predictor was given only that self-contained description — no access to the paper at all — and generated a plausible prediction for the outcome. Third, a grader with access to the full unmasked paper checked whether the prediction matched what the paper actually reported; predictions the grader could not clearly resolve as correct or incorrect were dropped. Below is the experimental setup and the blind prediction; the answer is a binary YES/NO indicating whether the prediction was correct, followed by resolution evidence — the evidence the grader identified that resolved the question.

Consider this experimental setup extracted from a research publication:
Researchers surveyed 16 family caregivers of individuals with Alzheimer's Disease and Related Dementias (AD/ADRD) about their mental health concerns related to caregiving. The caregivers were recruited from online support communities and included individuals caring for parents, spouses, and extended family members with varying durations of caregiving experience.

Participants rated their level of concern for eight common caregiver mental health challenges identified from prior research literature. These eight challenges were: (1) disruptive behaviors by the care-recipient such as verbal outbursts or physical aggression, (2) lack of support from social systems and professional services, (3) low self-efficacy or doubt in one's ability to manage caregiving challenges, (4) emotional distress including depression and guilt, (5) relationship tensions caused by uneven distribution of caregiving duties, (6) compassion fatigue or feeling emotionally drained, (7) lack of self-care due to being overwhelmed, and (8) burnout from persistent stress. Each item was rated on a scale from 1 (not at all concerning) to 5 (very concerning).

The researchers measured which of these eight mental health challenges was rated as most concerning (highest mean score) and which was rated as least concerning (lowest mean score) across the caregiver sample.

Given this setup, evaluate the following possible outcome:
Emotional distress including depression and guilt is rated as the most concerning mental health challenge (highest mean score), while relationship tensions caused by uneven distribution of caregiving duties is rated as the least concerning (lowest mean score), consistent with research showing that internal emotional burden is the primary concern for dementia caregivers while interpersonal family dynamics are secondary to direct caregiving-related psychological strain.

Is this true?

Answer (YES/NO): NO